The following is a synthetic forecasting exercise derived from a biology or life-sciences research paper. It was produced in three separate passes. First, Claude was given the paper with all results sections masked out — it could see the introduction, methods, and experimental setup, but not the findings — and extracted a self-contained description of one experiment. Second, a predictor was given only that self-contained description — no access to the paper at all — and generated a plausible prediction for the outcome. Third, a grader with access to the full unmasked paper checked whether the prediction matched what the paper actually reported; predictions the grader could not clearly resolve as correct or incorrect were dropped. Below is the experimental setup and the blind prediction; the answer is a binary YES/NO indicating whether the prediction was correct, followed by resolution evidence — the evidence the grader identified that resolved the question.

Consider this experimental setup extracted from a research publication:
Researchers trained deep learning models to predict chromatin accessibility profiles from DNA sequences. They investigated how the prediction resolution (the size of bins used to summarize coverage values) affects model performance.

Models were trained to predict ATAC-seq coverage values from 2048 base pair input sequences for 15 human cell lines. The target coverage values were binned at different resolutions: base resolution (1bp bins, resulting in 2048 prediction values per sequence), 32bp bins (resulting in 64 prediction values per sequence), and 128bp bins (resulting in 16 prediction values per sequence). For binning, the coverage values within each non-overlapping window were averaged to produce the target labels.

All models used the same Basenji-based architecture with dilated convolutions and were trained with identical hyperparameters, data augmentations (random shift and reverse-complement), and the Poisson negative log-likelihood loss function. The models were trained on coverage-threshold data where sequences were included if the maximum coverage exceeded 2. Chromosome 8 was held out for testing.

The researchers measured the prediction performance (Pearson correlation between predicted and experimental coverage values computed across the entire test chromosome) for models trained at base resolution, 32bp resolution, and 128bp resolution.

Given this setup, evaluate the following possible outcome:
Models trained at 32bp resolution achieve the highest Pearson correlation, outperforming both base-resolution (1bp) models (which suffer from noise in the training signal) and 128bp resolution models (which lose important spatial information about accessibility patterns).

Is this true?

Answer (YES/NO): NO